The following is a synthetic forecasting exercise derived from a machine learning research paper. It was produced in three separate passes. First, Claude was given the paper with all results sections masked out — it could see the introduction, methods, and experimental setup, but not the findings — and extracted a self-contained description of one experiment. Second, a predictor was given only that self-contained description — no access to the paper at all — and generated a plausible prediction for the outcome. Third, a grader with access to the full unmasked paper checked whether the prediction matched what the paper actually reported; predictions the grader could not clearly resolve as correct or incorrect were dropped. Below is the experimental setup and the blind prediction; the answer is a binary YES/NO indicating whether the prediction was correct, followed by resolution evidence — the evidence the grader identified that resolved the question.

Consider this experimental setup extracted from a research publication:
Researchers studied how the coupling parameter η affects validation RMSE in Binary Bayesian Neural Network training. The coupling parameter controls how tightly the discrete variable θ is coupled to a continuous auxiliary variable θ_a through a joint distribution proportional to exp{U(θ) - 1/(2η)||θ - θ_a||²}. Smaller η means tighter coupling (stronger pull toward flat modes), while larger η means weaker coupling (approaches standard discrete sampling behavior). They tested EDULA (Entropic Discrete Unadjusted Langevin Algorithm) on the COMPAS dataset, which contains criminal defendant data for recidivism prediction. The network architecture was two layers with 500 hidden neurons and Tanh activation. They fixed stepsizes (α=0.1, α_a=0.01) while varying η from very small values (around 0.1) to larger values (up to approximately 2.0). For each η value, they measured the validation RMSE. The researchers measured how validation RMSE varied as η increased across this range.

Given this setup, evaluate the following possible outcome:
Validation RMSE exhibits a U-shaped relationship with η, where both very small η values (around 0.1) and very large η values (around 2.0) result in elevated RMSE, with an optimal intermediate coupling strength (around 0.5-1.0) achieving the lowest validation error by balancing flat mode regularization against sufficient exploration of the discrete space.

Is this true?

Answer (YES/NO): NO